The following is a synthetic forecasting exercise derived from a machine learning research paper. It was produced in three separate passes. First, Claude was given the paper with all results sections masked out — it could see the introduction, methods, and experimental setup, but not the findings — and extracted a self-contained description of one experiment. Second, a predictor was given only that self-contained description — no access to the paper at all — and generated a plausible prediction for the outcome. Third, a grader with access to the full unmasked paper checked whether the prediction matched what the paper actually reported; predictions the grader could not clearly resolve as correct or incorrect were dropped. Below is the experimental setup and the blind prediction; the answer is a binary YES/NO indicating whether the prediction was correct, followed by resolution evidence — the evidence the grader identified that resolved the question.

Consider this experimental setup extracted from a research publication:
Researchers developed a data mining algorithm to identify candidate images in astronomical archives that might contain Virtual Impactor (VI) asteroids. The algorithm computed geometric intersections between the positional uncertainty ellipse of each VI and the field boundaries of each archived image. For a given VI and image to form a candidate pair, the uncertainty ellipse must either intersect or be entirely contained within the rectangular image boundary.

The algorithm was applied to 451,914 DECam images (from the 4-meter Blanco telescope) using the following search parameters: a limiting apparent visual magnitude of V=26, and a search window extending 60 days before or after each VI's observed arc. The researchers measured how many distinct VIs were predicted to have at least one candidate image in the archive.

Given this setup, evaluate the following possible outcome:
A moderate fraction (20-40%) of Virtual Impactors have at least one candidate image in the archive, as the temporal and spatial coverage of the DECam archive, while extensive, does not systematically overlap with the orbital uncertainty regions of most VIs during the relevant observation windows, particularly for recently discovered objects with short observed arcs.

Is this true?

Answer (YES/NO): YES